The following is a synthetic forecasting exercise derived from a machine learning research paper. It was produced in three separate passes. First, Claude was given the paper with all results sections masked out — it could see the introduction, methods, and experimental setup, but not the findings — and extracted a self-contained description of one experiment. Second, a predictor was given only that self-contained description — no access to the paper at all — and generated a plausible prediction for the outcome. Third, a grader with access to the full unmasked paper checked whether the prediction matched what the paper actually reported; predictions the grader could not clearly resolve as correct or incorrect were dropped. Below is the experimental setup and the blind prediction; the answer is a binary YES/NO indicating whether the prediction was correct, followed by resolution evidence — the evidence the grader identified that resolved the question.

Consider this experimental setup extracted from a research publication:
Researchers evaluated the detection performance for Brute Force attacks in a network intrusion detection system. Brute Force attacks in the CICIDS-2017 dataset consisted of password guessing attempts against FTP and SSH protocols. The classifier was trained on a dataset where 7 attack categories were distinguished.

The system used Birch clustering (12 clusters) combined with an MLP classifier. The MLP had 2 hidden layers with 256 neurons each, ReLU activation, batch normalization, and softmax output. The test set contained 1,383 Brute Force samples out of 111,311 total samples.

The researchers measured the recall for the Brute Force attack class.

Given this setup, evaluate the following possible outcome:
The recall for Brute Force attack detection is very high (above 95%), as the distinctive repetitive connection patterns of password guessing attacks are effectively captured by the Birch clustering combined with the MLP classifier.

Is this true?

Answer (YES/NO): YES